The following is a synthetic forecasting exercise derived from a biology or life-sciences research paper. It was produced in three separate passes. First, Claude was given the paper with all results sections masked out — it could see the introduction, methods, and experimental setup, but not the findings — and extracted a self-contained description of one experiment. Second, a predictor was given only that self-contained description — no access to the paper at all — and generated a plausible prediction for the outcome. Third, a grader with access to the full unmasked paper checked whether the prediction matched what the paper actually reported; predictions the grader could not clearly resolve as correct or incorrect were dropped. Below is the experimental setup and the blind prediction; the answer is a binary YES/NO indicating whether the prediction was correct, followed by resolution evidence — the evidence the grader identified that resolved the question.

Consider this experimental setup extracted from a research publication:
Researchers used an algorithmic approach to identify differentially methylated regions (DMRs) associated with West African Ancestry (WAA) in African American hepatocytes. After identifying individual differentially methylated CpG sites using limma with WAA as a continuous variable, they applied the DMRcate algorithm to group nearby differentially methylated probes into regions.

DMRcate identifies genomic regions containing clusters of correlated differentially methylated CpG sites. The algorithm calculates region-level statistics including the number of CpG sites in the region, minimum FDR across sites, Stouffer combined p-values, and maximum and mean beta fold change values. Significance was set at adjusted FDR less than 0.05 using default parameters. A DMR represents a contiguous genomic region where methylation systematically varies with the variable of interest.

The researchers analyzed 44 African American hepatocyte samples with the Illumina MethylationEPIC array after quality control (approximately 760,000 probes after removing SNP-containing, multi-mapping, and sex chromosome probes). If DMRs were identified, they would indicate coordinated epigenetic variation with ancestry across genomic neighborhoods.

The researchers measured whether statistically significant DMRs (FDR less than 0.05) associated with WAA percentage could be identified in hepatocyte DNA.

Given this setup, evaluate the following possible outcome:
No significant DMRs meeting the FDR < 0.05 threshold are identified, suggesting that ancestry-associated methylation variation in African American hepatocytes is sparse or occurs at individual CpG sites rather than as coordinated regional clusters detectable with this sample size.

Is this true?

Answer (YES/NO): NO